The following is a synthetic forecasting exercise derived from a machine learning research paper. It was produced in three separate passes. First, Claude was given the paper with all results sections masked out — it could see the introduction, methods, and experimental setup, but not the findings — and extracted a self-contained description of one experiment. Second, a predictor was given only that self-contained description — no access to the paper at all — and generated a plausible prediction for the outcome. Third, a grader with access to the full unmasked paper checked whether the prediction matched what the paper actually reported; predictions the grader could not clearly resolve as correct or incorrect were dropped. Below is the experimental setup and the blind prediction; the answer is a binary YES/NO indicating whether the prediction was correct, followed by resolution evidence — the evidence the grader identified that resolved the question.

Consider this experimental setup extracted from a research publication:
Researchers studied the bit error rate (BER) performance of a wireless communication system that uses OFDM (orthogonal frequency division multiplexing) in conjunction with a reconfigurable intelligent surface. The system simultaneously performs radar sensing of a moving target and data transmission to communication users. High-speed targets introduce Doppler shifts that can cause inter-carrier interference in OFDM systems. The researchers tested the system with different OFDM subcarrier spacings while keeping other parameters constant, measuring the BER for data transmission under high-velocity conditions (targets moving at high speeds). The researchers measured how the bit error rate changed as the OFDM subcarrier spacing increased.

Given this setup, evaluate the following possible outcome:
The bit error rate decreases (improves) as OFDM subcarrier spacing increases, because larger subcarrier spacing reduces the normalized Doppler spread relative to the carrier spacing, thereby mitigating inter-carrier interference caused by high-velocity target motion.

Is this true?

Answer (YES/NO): YES